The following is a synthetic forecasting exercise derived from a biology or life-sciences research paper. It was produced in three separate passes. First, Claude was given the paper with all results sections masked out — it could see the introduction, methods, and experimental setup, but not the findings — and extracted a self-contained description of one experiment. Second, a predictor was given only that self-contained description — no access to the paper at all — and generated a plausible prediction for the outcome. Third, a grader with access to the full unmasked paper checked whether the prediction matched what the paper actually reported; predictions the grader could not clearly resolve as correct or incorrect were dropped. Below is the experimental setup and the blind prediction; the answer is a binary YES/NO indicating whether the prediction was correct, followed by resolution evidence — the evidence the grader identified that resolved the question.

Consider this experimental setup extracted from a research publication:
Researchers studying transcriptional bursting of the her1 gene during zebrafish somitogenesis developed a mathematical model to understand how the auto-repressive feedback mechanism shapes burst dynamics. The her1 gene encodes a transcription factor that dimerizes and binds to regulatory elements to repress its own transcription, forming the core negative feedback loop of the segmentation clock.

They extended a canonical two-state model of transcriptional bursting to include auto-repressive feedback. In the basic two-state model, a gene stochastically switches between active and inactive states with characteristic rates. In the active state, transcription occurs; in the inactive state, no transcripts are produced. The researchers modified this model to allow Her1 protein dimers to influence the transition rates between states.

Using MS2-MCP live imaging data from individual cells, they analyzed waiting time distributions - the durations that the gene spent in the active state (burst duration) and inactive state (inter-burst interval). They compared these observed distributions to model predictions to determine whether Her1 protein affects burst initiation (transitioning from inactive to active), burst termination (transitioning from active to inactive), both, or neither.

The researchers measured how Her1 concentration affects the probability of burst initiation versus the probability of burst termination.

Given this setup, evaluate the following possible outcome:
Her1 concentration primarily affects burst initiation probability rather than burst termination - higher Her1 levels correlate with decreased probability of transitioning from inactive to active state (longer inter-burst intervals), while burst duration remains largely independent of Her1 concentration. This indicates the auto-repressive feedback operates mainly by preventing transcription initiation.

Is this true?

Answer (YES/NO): NO